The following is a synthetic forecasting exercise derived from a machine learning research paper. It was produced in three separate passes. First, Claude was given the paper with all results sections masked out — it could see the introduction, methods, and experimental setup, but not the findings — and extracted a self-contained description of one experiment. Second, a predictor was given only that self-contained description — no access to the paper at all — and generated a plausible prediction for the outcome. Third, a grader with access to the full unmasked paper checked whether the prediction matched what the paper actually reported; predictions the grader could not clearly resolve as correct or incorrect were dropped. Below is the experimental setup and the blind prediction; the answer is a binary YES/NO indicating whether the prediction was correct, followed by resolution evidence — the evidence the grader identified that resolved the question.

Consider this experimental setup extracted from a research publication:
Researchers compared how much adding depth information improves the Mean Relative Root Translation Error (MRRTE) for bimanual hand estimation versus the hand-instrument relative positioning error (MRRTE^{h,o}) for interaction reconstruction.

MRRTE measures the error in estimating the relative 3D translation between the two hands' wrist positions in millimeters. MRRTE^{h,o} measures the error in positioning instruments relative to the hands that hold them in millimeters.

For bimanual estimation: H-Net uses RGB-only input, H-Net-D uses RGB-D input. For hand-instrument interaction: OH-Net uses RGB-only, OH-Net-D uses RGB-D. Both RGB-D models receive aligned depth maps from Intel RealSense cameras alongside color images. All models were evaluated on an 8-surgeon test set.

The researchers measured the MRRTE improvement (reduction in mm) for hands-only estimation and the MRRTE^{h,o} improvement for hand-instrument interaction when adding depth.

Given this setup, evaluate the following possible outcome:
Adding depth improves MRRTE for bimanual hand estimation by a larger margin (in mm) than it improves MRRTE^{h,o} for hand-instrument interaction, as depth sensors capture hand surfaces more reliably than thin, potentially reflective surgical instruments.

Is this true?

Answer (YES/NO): YES